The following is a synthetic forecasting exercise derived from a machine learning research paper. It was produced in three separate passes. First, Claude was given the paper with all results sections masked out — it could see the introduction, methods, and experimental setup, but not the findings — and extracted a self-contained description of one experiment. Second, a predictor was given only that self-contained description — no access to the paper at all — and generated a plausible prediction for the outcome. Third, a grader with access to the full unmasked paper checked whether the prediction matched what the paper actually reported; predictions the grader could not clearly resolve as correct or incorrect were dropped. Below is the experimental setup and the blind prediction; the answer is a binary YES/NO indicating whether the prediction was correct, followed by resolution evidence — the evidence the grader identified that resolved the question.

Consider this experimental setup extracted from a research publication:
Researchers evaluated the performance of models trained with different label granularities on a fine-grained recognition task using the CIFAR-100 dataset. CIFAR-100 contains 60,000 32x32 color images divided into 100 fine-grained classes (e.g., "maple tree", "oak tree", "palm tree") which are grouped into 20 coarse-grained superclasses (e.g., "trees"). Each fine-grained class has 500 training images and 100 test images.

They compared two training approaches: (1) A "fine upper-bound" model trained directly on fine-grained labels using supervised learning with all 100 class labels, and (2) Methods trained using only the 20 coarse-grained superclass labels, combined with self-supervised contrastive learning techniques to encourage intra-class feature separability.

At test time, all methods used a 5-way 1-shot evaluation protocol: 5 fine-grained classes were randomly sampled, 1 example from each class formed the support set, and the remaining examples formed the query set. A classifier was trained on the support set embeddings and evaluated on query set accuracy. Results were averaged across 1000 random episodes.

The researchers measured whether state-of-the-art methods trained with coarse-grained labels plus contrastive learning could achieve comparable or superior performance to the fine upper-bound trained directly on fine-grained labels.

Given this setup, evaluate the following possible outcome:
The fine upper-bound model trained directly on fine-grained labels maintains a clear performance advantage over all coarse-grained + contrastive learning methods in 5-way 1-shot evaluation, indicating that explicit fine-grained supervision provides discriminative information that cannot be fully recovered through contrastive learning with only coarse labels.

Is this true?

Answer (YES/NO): NO